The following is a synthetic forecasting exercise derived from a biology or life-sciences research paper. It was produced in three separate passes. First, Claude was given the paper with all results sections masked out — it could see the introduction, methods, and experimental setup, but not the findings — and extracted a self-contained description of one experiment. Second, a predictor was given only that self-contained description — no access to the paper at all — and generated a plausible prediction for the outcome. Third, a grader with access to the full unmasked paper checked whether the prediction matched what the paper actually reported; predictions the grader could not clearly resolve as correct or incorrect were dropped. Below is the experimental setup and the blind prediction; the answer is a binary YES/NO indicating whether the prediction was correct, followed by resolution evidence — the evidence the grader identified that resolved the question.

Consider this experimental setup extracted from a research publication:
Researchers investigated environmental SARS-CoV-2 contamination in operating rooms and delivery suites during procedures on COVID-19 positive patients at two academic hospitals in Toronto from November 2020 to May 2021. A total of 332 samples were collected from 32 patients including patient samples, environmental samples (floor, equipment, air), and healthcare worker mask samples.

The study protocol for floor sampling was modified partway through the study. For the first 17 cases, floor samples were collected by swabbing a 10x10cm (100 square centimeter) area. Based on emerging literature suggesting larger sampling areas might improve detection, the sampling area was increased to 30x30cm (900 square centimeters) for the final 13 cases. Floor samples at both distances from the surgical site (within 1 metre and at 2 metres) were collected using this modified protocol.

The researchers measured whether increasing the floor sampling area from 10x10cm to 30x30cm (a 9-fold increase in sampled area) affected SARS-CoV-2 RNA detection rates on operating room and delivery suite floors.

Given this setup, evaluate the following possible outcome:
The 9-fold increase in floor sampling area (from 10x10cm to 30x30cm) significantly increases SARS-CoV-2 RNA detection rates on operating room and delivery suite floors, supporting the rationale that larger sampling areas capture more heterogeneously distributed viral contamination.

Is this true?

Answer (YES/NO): YES